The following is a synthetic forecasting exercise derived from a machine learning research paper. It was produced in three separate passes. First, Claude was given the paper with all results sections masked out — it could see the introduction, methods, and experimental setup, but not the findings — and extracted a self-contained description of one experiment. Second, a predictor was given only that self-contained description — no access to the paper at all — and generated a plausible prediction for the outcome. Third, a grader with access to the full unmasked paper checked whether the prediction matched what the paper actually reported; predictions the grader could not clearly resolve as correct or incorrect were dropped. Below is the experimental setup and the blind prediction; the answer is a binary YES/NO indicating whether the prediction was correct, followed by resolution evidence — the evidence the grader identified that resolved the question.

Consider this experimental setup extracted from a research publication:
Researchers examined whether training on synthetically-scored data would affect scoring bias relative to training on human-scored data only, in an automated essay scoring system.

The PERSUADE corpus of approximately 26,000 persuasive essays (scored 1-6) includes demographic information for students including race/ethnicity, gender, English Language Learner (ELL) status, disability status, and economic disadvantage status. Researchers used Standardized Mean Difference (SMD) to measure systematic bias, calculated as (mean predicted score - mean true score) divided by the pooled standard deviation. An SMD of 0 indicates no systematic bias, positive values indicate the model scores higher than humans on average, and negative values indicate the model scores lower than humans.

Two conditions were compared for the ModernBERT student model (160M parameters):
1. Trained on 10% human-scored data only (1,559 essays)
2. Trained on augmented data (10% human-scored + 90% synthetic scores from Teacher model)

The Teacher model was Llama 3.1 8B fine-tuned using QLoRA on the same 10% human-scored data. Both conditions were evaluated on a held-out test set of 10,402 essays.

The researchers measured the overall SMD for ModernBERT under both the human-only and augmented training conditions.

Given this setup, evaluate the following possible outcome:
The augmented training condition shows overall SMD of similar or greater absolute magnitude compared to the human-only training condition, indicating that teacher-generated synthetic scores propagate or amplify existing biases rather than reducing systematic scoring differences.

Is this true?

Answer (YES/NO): YES